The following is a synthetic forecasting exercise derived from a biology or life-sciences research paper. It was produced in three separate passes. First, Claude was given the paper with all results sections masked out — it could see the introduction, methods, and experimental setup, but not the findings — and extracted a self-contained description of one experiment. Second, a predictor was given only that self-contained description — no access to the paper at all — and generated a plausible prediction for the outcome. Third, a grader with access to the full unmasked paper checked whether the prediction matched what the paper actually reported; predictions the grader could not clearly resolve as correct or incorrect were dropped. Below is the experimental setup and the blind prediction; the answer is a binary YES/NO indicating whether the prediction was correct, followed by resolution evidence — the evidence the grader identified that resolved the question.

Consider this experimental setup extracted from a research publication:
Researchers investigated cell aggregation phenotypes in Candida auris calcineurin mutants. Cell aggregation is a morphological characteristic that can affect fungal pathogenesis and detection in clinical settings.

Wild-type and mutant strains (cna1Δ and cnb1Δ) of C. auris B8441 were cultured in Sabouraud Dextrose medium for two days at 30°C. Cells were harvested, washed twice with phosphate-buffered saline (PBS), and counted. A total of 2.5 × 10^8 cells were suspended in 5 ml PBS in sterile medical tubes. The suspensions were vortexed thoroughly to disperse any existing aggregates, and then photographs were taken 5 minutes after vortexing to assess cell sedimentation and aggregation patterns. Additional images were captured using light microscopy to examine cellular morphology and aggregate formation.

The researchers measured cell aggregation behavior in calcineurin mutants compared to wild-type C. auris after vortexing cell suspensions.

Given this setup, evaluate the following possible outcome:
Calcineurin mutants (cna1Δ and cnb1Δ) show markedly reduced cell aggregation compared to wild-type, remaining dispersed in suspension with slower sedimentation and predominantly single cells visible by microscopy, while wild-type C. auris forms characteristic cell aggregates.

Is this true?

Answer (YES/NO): NO